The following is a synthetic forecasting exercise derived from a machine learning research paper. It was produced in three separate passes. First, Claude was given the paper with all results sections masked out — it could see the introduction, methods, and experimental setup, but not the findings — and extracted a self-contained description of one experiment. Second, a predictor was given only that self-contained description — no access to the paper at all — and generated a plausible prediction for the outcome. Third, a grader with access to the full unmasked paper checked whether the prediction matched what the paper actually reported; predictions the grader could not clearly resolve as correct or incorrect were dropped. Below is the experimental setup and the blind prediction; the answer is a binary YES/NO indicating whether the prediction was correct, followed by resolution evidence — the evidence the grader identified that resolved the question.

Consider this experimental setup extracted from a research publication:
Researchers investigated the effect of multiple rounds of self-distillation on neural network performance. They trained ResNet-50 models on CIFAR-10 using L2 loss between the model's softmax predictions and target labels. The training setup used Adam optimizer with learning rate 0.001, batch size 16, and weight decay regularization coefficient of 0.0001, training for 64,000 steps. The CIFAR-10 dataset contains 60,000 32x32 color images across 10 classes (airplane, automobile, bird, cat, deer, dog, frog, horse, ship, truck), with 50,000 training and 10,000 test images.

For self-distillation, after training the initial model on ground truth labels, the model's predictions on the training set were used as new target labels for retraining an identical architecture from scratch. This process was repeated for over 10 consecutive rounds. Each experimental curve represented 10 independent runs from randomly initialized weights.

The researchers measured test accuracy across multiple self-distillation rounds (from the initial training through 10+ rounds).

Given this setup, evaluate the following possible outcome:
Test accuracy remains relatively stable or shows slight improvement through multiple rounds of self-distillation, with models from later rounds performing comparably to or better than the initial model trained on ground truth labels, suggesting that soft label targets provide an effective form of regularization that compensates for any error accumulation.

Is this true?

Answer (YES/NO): NO